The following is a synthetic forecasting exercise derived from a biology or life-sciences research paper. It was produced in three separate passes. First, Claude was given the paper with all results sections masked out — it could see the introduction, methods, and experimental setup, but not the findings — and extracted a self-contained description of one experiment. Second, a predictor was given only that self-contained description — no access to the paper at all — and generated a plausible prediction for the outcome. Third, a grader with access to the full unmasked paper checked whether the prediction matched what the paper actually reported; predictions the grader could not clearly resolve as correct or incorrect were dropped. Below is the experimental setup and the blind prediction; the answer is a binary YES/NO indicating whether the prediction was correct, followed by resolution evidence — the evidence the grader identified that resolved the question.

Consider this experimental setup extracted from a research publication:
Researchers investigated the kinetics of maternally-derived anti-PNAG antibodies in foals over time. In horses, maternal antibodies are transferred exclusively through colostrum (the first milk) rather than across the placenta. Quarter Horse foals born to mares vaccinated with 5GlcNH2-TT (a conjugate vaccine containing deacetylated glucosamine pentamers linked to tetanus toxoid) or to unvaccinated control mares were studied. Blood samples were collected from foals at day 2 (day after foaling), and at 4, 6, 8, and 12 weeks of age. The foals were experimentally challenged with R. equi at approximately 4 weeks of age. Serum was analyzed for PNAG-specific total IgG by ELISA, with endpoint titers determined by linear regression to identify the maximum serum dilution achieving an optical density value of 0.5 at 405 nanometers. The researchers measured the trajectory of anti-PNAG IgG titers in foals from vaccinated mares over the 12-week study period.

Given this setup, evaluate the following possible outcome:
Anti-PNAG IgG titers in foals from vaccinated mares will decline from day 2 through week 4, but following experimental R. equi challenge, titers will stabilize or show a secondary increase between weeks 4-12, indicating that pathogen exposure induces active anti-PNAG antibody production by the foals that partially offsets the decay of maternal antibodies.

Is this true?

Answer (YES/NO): NO